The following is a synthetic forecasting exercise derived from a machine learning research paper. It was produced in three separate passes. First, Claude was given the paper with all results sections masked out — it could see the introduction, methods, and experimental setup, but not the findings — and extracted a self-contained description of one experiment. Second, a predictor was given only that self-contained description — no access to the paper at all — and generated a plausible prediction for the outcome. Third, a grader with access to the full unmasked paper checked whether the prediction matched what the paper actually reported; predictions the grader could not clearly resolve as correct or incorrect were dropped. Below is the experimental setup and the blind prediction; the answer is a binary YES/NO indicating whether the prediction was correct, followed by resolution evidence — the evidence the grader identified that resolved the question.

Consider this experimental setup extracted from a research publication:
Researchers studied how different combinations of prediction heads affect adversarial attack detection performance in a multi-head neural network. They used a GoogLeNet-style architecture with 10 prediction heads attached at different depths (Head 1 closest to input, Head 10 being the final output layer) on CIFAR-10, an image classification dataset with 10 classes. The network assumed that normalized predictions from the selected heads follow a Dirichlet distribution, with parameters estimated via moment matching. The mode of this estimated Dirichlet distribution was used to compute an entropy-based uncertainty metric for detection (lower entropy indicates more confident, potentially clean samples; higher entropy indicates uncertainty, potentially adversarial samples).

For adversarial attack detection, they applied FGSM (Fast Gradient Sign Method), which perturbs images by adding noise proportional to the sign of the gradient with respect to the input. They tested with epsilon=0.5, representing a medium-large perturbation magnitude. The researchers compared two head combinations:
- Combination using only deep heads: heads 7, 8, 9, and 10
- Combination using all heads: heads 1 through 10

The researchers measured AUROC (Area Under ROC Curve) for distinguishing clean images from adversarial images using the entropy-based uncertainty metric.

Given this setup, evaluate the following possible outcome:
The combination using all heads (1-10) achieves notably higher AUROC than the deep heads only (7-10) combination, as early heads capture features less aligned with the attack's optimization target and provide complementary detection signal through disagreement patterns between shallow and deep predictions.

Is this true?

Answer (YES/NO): YES